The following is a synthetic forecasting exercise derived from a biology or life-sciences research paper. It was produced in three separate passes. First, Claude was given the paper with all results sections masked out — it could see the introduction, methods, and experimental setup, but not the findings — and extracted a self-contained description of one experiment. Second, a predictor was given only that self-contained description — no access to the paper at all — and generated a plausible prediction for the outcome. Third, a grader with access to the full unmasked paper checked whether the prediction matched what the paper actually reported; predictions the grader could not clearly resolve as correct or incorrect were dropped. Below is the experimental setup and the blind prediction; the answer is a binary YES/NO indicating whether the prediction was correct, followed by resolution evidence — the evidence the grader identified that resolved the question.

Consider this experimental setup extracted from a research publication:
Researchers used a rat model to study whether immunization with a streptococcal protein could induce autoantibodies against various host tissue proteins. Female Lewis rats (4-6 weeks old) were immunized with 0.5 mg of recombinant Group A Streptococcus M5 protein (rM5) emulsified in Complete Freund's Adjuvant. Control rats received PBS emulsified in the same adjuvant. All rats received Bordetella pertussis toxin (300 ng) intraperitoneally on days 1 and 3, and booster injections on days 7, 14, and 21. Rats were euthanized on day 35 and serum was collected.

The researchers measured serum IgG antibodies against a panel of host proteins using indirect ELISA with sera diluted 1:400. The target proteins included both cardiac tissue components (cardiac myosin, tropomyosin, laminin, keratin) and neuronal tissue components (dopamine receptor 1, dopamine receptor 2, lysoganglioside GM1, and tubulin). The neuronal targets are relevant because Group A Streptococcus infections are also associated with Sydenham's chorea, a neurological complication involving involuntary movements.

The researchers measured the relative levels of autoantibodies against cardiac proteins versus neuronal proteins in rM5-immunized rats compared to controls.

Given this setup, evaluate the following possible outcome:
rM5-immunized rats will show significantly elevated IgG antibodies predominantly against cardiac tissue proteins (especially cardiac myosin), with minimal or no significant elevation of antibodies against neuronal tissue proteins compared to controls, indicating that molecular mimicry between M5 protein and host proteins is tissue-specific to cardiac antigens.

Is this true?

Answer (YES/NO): NO